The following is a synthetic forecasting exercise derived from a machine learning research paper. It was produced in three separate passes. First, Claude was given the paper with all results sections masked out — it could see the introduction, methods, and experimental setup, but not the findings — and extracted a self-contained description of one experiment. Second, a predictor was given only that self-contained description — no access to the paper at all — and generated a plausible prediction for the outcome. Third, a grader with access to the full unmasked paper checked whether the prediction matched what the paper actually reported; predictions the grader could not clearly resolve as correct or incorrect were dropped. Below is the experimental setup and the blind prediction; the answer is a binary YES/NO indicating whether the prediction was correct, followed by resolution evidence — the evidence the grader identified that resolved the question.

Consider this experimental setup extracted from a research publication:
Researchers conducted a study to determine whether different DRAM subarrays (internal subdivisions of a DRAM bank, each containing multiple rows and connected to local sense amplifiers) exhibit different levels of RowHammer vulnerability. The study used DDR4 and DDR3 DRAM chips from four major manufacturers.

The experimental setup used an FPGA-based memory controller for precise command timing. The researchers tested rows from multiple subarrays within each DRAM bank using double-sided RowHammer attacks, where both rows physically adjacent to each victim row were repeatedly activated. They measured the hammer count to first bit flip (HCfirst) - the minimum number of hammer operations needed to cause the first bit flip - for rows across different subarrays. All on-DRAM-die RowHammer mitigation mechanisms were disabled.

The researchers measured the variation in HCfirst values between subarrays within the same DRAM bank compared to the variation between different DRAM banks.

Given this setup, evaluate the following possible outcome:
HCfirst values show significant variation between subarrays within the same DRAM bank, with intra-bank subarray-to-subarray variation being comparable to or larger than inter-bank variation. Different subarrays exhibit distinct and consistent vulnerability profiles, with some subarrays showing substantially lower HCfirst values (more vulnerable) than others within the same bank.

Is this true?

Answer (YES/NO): NO